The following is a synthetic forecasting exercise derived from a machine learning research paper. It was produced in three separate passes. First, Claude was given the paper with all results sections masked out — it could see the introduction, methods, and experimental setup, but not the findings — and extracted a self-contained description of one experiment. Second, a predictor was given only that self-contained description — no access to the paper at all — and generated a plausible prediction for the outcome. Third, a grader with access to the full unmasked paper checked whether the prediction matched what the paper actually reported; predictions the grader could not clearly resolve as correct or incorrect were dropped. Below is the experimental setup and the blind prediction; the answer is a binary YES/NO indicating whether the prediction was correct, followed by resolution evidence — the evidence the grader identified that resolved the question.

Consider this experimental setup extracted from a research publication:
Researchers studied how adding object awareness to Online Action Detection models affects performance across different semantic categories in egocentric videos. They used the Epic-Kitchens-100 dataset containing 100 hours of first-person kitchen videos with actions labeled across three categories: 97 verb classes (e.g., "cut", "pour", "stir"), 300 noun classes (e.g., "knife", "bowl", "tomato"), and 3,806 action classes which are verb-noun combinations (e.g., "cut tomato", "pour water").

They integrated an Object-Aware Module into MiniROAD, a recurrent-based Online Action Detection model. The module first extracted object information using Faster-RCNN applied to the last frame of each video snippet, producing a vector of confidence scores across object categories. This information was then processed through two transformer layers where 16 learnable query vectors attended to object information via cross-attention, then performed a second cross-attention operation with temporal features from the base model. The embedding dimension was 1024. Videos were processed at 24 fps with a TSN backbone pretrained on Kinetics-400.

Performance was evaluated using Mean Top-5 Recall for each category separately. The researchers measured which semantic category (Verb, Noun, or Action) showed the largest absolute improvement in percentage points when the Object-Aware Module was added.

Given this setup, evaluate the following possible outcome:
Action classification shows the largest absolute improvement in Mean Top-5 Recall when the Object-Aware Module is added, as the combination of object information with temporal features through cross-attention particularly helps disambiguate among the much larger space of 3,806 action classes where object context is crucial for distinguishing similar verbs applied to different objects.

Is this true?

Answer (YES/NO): NO